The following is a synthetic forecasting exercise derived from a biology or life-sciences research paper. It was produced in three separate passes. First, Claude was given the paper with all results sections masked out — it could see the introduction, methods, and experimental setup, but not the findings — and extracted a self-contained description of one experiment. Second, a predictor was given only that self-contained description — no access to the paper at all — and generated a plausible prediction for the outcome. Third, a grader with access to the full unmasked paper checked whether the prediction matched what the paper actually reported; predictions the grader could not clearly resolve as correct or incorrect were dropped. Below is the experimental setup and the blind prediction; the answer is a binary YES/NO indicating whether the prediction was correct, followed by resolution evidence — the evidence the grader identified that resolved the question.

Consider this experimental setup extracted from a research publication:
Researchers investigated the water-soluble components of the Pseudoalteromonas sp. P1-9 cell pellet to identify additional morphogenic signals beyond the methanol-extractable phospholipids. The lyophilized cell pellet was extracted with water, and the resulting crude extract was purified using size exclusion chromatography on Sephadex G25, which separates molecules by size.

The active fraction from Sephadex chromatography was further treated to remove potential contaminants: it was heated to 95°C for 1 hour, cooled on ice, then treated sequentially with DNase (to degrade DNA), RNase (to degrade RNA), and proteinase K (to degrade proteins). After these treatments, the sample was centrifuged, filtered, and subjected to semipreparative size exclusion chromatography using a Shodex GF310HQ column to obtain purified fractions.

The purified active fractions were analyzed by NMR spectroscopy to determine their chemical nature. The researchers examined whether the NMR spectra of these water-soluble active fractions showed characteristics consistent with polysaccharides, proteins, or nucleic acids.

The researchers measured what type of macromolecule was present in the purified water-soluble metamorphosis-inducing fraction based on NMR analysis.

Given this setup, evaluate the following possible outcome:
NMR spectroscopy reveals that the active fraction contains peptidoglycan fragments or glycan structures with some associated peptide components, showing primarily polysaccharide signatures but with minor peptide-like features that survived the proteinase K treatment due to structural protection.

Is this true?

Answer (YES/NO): NO